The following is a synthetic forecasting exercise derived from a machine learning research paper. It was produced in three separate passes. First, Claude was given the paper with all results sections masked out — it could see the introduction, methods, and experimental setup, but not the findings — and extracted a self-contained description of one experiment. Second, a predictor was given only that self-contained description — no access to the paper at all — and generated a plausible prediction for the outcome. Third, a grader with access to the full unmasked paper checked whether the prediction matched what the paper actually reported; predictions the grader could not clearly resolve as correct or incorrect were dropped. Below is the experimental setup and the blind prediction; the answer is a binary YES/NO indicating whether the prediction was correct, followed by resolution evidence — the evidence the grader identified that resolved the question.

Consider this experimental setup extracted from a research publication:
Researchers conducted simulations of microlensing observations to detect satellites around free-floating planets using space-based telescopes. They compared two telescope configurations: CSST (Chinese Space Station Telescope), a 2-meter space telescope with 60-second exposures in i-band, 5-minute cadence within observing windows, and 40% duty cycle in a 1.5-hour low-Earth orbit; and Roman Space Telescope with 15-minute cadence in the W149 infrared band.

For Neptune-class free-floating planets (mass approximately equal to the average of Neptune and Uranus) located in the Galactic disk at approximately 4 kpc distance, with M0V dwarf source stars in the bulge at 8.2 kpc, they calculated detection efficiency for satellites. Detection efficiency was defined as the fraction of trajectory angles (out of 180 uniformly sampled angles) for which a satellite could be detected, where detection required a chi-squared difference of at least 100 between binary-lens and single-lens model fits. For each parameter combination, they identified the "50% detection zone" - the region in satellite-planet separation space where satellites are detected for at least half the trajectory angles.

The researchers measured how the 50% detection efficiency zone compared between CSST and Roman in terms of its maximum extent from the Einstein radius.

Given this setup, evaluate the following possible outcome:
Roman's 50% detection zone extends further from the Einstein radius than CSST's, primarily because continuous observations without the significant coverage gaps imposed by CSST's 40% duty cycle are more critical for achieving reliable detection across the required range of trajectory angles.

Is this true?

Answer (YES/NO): NO